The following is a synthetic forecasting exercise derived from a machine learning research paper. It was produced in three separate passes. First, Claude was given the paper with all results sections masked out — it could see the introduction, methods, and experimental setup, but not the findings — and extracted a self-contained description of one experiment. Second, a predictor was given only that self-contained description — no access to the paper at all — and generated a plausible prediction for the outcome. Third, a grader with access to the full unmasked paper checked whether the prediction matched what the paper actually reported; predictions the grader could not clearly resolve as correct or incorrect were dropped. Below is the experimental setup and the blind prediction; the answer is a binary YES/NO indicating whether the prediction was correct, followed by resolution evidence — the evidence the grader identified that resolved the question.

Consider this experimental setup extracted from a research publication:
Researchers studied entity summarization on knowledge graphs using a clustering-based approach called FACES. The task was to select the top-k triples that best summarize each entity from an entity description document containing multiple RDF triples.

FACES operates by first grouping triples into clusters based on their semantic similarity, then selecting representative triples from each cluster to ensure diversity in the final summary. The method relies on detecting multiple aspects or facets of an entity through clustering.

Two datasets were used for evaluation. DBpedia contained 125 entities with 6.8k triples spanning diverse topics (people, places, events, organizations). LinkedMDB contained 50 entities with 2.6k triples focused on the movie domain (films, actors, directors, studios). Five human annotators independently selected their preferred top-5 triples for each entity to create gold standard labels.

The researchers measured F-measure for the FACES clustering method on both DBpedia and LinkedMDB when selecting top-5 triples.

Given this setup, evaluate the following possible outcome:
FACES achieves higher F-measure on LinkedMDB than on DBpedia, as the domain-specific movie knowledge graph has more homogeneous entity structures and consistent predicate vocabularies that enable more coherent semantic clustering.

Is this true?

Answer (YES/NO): NO